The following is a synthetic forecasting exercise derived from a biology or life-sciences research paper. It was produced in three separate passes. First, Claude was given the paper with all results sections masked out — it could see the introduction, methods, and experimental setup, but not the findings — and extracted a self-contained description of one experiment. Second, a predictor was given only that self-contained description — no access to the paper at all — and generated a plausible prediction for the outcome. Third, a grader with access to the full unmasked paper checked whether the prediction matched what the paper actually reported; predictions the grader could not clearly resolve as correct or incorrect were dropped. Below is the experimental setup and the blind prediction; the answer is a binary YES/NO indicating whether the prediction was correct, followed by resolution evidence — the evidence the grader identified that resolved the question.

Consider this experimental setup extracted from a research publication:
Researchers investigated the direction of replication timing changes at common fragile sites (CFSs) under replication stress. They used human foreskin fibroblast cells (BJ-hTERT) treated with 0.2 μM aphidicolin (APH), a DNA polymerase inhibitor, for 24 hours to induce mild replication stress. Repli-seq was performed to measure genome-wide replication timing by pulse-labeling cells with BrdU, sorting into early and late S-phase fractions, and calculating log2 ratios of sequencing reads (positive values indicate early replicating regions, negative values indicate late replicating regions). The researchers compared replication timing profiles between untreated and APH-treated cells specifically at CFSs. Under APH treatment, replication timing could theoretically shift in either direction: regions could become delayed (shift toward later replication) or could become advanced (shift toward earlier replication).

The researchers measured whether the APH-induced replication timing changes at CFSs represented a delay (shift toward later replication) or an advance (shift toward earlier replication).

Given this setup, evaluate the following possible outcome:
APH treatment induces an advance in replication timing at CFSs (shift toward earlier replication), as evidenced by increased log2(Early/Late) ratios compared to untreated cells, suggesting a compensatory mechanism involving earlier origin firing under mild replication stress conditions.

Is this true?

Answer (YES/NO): NO